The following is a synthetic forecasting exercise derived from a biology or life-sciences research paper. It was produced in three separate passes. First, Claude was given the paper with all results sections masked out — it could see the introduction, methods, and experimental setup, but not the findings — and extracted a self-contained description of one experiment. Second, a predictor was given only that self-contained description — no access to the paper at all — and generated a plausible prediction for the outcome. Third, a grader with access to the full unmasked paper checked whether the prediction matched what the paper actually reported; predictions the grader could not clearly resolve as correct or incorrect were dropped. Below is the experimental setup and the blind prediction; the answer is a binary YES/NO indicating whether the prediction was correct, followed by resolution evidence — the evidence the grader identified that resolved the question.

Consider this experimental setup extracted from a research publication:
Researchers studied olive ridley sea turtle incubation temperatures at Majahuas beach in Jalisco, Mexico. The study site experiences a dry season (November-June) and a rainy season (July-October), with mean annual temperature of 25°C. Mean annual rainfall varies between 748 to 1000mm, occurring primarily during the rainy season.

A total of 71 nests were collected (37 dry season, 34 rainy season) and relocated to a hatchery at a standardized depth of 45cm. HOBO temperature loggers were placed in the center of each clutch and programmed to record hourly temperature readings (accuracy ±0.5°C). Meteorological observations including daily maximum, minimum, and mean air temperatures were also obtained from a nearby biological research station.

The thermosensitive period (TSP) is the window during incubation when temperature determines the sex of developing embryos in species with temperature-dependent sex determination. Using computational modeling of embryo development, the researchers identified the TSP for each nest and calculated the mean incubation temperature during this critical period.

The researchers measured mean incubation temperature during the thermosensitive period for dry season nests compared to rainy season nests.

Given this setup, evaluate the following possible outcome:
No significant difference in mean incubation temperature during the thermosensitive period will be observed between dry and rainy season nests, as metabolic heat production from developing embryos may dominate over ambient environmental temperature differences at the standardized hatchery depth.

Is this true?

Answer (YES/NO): NO